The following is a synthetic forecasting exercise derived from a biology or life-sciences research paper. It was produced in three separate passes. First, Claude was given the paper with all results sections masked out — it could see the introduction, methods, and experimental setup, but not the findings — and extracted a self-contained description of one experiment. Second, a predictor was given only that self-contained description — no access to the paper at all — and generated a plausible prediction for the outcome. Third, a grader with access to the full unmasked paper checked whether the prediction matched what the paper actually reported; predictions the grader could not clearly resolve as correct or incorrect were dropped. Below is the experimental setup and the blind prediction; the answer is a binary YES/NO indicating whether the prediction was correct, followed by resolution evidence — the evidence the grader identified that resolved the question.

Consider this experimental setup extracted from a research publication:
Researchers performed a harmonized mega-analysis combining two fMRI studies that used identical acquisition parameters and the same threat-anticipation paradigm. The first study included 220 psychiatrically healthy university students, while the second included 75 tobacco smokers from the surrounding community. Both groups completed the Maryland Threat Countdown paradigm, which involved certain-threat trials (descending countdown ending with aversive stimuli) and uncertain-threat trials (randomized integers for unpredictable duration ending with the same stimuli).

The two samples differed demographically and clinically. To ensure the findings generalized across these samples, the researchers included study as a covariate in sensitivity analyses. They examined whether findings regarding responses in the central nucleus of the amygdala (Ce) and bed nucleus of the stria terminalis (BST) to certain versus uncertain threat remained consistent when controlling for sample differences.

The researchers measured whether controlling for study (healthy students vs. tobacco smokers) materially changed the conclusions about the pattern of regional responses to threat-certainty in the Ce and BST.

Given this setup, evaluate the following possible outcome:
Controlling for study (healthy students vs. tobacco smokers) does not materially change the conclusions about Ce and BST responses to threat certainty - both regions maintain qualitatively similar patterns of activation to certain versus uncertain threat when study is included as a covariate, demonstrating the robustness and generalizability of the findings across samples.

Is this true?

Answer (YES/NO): YES